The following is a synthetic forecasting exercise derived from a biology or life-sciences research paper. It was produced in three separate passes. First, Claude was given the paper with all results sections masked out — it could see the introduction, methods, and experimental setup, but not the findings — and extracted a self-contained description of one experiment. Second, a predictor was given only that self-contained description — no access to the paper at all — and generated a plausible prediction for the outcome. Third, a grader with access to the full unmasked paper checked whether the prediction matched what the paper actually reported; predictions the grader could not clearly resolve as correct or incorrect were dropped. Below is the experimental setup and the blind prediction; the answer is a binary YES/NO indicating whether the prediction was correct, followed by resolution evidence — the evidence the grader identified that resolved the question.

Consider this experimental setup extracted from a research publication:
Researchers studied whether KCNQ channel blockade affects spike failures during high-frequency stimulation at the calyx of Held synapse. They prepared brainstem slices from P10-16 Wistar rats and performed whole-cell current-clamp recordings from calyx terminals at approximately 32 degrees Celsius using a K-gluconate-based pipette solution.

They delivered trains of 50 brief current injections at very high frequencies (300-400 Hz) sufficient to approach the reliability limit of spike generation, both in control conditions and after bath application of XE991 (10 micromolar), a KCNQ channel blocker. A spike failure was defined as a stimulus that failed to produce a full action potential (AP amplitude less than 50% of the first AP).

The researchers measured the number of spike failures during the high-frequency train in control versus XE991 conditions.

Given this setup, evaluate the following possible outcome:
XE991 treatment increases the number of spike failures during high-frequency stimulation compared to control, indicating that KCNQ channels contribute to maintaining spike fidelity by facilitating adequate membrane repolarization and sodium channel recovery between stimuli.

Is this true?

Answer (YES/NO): YES